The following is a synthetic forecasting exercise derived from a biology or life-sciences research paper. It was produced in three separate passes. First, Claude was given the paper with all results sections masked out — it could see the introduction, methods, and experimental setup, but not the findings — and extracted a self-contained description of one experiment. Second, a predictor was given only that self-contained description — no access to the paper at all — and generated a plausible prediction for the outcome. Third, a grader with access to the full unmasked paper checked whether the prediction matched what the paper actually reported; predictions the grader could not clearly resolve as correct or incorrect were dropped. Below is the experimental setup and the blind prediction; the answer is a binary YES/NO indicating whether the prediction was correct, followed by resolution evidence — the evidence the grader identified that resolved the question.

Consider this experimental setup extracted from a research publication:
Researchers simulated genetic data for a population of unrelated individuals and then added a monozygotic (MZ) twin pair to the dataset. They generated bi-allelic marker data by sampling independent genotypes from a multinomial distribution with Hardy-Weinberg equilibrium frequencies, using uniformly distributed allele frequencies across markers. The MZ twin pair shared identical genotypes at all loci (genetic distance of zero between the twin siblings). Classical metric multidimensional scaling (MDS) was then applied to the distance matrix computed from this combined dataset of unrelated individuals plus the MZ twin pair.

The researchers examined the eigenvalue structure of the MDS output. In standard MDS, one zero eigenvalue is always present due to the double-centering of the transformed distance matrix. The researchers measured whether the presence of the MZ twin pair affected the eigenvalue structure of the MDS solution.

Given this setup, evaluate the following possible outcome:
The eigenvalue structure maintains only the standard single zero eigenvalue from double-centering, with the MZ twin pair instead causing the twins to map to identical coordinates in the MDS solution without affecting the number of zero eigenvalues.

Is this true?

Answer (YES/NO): NO